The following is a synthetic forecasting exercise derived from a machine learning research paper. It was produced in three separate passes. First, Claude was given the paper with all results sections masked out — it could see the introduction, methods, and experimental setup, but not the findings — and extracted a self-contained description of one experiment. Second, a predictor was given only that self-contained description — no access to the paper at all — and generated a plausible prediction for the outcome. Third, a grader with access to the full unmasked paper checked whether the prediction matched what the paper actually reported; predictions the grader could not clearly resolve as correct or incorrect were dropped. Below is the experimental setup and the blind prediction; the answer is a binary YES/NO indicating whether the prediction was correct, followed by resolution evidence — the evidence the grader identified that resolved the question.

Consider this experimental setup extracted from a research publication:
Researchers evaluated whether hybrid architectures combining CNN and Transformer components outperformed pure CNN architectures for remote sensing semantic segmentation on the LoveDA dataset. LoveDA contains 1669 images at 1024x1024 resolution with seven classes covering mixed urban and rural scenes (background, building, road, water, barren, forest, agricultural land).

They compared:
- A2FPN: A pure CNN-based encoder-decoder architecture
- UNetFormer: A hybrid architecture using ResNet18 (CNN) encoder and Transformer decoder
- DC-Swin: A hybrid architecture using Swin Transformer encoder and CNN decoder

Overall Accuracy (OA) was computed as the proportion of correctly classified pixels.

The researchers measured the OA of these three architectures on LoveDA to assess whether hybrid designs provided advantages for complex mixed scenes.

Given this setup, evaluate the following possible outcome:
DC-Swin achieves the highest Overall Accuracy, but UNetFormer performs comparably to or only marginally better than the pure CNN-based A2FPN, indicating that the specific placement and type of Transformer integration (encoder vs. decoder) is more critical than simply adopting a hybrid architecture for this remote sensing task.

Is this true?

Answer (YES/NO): NO